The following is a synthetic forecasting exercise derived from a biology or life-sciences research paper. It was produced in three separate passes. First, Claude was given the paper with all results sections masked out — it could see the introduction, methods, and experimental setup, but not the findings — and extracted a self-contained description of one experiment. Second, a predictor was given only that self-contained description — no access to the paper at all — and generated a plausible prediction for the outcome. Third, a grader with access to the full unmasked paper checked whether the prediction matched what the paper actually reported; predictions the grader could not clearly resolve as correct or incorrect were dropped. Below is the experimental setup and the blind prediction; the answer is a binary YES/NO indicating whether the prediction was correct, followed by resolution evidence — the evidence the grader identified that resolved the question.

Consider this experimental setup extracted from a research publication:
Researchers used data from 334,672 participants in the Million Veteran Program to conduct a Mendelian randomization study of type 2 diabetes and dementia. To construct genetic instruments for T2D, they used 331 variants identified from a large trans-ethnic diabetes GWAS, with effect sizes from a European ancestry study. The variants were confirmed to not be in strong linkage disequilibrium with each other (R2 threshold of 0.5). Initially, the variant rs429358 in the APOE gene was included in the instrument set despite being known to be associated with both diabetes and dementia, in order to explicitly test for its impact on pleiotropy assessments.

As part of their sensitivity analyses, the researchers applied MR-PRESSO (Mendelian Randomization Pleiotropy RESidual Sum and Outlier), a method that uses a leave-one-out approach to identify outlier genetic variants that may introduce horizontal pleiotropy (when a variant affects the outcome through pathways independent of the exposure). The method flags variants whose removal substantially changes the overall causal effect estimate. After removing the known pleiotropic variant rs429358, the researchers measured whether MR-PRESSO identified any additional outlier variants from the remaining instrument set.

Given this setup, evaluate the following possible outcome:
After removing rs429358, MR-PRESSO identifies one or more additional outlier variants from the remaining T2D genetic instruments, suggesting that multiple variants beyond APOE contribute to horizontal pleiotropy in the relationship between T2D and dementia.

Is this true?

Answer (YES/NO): NO